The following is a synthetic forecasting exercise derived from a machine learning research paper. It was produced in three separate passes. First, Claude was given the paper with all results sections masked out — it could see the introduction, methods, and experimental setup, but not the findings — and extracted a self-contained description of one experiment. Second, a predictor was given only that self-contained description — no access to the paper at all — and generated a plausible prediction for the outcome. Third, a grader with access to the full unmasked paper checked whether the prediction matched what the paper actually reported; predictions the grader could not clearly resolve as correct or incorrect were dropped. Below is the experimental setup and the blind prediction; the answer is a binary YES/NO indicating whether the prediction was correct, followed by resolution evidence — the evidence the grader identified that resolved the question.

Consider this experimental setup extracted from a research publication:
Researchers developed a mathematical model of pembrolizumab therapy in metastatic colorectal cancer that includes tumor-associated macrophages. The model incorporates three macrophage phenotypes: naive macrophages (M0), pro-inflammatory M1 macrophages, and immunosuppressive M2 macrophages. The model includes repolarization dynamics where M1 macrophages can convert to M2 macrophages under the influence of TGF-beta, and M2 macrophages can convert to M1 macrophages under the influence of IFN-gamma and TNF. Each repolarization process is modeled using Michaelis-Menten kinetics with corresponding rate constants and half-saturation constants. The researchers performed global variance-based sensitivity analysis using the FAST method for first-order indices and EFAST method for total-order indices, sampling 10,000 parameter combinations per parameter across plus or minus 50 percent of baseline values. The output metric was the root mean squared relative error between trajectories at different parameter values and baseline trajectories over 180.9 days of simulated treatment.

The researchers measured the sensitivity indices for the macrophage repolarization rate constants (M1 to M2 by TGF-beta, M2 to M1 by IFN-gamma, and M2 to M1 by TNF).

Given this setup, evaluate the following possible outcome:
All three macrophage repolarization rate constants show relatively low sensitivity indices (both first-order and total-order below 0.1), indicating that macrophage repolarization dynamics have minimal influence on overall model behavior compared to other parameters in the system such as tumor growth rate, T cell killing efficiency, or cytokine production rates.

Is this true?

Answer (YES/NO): YES